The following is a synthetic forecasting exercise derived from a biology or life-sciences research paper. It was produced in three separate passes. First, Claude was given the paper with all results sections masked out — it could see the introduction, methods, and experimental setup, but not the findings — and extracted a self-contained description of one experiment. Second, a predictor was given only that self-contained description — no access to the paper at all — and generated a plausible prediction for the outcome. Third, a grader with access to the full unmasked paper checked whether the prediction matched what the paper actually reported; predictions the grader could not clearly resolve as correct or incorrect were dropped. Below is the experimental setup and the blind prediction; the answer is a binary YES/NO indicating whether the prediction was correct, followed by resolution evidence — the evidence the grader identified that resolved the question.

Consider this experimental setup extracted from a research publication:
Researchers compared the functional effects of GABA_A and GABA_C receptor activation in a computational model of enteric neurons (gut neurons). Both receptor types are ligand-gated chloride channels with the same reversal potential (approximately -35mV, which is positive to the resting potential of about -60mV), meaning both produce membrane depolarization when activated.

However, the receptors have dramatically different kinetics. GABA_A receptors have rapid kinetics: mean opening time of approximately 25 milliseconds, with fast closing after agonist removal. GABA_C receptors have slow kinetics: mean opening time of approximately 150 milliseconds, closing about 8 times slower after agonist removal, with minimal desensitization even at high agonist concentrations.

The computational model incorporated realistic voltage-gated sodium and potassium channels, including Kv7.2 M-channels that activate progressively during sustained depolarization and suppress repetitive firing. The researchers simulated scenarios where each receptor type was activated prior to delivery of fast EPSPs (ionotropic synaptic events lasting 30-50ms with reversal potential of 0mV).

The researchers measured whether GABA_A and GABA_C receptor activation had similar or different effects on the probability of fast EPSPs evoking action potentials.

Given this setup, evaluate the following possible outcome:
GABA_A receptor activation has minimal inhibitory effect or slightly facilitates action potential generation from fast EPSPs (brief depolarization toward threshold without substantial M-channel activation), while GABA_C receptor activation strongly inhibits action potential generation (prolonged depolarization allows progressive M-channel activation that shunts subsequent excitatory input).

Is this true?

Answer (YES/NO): NO